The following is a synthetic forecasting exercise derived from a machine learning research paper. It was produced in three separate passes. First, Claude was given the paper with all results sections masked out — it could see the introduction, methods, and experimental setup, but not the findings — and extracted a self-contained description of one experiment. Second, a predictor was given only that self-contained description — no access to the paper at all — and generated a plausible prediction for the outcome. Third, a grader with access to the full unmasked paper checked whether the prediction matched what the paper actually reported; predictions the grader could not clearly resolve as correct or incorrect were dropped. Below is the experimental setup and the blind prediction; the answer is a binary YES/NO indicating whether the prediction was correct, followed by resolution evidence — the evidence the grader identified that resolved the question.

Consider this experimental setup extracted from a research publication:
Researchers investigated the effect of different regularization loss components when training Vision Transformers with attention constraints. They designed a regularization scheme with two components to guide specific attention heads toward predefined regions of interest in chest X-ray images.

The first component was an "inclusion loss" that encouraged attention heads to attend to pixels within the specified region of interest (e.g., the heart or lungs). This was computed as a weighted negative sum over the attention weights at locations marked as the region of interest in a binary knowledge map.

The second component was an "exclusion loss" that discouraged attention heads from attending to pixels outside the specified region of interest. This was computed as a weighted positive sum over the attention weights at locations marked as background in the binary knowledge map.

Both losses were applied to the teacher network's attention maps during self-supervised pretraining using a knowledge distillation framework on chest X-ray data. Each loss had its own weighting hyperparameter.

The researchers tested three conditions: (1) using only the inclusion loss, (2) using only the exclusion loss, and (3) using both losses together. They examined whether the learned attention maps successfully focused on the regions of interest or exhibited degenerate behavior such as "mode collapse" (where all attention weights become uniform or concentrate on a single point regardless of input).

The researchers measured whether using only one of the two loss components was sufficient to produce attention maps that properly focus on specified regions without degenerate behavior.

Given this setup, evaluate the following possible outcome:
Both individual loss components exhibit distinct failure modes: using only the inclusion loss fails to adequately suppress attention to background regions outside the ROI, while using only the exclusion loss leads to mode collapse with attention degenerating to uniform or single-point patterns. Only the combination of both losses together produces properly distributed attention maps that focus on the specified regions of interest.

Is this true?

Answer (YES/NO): NO